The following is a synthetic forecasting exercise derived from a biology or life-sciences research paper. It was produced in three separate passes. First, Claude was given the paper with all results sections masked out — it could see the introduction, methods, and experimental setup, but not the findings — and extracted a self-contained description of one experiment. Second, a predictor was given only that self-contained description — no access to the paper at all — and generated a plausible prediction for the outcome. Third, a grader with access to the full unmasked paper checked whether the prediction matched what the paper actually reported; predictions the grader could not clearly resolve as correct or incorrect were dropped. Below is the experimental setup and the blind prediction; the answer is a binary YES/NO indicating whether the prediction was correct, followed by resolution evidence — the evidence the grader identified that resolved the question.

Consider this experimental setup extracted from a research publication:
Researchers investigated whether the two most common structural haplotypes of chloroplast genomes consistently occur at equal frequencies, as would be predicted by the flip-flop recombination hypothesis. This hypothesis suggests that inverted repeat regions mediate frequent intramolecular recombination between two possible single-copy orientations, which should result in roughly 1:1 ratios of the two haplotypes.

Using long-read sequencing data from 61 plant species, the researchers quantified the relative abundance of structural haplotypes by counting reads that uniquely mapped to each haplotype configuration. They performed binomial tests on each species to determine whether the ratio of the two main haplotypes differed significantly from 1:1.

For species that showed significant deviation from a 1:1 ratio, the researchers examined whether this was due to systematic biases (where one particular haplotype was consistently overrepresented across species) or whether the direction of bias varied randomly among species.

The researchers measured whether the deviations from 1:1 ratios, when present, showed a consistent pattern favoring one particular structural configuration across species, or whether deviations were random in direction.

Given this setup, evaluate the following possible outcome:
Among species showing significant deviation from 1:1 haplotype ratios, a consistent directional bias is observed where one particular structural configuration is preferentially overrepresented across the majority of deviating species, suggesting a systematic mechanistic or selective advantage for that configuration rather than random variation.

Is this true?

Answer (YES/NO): NO